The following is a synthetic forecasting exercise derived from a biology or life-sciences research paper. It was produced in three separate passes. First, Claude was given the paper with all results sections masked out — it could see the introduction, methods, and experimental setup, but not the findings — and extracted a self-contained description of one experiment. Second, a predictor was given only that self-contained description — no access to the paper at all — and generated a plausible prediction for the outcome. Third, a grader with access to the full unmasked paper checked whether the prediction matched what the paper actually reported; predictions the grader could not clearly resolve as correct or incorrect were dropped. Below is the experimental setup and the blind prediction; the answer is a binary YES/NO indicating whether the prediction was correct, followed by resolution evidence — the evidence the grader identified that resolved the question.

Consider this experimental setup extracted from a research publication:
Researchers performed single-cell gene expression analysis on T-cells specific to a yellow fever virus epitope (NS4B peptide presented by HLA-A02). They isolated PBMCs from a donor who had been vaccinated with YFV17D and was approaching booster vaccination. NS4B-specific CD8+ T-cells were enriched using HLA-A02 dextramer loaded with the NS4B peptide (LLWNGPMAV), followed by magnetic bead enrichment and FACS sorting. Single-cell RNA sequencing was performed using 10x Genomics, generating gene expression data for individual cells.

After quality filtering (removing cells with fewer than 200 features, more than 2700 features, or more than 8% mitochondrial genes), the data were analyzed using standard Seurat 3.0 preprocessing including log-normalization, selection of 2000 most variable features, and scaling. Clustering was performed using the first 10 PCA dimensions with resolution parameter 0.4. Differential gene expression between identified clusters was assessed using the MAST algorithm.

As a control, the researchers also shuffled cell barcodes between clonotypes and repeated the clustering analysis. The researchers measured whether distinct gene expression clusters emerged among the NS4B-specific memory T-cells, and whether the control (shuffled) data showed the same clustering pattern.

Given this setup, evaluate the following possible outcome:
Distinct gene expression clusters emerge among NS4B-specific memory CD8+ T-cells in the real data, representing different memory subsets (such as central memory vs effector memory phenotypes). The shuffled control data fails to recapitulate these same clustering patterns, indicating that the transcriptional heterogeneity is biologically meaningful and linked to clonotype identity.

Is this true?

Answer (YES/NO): NO